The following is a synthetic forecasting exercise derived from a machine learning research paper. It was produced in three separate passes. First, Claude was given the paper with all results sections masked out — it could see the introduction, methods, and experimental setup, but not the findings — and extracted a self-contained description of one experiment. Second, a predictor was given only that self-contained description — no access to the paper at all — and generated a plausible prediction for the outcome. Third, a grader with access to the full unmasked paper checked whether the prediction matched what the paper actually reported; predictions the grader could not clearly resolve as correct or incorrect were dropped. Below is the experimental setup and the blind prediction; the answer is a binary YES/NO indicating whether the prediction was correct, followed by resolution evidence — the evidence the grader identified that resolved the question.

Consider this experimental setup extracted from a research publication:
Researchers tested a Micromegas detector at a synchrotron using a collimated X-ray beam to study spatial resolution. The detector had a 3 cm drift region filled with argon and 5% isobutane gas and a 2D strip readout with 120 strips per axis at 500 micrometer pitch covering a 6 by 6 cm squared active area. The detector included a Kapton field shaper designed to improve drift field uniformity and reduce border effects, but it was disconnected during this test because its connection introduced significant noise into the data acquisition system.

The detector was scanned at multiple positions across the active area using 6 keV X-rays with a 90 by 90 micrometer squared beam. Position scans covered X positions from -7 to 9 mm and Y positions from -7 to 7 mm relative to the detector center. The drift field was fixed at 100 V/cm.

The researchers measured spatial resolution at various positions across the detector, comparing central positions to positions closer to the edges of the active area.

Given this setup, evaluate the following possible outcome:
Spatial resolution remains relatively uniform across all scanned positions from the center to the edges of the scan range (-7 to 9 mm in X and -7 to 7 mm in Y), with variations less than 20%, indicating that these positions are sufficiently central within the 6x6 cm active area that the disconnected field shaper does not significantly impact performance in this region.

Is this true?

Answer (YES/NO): NO